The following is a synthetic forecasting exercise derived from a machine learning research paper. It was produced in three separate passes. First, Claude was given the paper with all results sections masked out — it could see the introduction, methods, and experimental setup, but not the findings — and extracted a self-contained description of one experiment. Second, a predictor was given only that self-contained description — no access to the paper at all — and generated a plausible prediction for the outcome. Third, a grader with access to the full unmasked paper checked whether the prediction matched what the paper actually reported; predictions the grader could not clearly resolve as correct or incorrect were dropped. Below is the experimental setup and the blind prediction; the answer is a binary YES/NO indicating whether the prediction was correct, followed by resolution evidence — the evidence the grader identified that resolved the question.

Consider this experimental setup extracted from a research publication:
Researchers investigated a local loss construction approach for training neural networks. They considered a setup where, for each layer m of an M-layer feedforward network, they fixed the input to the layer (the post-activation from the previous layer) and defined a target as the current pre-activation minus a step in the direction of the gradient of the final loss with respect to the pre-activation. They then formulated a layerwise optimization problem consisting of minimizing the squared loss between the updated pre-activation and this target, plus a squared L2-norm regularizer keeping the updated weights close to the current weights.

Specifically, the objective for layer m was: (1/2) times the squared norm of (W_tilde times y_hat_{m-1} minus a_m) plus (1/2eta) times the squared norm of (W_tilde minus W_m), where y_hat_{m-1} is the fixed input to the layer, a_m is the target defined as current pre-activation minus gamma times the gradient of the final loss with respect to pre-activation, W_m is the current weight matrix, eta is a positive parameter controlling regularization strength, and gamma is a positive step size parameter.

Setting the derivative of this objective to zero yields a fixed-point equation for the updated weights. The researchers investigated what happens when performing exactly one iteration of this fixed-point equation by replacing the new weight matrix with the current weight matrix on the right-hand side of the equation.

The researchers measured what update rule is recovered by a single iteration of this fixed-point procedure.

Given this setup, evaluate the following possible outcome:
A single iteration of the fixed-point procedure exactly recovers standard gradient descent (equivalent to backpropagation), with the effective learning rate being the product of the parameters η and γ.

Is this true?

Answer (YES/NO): YES